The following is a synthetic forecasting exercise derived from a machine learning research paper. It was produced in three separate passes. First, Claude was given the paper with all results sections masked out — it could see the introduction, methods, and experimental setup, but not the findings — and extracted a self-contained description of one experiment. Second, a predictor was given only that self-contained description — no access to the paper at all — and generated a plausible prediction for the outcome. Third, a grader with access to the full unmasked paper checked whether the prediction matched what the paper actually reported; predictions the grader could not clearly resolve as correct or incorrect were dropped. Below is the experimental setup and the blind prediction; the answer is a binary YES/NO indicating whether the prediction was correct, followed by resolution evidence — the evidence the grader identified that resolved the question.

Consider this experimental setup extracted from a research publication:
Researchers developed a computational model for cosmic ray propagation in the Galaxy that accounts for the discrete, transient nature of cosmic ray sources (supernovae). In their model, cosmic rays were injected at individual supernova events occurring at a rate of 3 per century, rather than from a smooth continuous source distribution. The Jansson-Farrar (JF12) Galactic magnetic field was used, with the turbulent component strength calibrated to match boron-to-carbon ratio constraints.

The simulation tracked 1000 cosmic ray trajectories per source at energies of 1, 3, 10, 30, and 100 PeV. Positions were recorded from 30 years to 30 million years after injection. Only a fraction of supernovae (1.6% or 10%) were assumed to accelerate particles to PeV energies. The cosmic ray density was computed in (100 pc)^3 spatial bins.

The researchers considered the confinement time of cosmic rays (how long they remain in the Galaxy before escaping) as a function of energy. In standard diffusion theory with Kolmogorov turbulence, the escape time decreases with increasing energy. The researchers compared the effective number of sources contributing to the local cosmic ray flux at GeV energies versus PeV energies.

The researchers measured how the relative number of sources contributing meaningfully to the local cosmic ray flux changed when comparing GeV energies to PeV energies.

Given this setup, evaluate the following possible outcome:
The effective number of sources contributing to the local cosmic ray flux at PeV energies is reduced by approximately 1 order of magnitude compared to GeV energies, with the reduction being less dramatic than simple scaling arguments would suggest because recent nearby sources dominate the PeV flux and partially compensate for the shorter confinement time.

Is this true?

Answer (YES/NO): NO